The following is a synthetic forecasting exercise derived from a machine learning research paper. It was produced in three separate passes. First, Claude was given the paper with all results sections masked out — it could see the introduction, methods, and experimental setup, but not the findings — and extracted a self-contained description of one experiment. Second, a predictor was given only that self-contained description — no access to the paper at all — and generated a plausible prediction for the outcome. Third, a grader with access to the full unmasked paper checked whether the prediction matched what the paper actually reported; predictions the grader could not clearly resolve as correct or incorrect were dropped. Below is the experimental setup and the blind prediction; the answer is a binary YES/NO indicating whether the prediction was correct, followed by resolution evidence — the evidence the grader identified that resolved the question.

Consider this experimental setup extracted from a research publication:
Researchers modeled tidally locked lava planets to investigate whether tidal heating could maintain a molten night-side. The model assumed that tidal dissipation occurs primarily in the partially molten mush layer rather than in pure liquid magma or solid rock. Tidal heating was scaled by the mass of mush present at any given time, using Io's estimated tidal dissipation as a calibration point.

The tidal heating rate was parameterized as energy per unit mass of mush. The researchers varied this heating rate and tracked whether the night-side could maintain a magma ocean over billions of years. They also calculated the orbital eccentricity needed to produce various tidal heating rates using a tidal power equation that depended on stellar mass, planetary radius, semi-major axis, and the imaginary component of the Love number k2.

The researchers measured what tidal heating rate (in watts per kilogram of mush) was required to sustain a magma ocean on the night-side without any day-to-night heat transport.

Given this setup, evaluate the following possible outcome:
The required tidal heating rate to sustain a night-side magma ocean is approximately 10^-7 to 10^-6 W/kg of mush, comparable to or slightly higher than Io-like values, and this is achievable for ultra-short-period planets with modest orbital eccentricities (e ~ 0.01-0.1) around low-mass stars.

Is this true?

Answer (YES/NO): NO